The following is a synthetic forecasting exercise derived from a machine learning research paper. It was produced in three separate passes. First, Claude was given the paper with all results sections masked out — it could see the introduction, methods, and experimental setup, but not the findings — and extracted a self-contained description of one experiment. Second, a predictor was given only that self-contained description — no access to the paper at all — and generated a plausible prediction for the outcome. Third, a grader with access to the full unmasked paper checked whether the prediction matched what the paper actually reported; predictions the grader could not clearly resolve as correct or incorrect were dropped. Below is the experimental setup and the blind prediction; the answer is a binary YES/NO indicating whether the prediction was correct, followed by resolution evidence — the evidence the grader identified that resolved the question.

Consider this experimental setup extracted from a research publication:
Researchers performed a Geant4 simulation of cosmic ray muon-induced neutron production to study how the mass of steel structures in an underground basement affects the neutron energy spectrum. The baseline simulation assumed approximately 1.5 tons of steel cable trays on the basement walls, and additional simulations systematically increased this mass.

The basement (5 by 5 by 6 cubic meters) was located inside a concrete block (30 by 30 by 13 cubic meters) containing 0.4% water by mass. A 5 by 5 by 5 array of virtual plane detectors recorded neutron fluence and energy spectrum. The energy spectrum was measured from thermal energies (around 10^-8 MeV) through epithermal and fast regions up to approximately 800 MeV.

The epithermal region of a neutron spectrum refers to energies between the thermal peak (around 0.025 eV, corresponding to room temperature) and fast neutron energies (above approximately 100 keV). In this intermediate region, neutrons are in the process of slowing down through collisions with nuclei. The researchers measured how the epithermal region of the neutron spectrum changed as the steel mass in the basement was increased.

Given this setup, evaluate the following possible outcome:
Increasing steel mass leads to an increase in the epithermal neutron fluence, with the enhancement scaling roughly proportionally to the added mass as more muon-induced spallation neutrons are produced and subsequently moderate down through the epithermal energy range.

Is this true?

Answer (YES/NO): NO